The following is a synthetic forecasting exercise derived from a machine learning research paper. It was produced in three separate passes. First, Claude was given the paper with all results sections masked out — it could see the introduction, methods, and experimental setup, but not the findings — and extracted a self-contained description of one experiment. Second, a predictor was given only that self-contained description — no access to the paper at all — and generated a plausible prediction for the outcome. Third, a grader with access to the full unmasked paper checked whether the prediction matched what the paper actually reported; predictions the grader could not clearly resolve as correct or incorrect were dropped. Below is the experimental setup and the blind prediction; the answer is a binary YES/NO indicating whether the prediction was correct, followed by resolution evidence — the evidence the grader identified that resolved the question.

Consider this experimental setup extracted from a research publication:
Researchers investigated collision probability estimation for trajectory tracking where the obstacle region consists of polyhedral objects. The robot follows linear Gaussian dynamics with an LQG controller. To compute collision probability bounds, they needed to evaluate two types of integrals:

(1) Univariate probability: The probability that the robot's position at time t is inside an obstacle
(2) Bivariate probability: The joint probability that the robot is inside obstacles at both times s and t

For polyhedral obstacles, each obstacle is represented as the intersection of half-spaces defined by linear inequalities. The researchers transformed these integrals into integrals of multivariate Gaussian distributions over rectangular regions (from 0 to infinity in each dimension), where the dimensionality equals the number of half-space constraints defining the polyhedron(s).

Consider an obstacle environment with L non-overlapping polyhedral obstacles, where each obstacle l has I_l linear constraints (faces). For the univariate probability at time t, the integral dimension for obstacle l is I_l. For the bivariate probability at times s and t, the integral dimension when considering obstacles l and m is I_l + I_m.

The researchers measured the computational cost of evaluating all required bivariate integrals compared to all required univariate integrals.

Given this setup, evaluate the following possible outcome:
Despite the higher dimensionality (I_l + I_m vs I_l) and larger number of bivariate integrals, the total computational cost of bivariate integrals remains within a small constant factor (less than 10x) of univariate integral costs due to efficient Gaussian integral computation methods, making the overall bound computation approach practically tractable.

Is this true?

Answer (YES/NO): NO